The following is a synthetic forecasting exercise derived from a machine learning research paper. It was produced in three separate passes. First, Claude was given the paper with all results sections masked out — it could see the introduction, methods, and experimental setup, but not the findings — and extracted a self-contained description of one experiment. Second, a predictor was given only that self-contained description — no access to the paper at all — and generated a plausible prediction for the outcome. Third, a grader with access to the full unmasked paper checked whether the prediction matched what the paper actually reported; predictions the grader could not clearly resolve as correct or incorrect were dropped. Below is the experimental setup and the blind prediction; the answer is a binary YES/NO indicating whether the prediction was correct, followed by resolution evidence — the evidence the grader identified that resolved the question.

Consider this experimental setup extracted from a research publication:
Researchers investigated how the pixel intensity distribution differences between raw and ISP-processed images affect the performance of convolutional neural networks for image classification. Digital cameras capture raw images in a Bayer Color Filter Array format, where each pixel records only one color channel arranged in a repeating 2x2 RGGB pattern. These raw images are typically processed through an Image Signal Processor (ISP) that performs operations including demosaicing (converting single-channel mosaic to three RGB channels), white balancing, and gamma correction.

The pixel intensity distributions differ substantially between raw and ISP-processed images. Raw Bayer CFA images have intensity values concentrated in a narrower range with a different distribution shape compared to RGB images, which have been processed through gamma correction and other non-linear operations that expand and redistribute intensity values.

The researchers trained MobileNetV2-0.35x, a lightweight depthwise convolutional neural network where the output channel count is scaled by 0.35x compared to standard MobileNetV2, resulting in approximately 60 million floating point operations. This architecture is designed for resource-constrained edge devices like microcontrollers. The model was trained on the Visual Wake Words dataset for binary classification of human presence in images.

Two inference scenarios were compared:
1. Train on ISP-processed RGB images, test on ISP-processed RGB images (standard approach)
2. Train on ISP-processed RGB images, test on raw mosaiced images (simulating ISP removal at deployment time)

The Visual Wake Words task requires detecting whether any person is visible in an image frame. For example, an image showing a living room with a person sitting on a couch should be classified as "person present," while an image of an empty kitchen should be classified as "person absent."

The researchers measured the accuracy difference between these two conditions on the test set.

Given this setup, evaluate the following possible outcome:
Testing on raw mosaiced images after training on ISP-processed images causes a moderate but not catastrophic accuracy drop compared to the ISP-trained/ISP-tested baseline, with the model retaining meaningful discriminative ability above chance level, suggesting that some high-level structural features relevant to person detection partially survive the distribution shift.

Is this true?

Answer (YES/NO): YES